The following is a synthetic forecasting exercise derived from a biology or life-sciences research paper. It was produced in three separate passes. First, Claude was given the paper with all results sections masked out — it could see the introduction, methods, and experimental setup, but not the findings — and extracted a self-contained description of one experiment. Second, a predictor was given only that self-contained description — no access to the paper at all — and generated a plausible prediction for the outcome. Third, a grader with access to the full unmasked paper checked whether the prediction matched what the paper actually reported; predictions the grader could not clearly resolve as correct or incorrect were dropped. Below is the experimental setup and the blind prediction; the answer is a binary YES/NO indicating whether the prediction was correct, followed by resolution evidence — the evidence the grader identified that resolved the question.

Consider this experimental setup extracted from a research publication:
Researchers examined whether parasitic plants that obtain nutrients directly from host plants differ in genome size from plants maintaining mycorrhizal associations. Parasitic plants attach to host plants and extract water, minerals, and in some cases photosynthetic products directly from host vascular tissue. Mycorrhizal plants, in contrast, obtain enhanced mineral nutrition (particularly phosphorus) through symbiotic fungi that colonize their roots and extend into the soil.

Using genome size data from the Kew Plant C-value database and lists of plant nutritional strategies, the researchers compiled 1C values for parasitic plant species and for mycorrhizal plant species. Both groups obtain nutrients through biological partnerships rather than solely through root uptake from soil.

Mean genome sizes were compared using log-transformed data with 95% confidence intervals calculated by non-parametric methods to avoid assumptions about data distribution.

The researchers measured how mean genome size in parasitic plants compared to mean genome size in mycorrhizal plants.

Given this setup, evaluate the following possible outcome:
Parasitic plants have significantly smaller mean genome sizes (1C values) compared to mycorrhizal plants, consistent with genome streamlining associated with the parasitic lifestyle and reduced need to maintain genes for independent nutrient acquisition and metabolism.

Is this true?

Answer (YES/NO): NO